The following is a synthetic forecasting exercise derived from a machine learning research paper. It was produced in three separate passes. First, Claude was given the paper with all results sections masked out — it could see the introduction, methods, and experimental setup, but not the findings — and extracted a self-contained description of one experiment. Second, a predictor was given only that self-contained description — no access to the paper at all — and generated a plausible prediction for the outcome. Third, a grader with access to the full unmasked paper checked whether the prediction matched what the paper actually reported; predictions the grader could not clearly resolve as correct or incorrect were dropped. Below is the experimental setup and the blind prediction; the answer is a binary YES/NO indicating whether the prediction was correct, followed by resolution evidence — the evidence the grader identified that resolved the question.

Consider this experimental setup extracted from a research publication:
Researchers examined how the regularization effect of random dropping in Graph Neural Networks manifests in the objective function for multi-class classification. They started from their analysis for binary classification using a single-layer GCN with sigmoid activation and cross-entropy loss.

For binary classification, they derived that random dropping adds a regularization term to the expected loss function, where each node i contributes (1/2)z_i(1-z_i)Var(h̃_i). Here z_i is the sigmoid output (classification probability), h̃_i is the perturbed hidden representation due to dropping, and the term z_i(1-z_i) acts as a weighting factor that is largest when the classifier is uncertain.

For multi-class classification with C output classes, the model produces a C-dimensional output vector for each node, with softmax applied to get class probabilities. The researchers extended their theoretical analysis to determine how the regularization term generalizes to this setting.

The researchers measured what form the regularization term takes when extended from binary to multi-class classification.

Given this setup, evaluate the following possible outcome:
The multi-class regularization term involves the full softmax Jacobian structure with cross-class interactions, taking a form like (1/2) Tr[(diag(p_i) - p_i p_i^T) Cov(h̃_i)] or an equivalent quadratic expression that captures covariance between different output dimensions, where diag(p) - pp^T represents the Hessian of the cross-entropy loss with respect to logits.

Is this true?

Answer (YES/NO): NO